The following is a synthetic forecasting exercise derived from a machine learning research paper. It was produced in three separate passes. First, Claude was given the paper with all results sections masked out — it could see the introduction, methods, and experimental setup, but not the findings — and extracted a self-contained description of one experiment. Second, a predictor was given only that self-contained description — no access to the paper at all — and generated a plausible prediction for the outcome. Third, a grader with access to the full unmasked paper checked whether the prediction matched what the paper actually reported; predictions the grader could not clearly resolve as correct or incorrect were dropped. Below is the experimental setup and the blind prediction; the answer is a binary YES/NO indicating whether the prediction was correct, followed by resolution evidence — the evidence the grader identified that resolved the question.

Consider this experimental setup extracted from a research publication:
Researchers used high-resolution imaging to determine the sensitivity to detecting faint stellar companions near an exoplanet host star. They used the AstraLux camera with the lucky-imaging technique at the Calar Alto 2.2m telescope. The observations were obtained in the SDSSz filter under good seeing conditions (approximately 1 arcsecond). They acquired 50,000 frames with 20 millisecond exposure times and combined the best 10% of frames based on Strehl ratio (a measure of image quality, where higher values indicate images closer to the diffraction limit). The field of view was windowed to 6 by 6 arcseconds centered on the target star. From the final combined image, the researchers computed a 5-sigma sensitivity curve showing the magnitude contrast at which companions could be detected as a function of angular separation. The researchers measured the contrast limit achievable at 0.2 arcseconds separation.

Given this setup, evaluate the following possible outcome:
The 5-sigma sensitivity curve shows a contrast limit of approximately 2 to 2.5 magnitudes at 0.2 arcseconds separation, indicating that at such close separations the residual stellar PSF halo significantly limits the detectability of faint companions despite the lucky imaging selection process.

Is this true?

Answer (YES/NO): NO